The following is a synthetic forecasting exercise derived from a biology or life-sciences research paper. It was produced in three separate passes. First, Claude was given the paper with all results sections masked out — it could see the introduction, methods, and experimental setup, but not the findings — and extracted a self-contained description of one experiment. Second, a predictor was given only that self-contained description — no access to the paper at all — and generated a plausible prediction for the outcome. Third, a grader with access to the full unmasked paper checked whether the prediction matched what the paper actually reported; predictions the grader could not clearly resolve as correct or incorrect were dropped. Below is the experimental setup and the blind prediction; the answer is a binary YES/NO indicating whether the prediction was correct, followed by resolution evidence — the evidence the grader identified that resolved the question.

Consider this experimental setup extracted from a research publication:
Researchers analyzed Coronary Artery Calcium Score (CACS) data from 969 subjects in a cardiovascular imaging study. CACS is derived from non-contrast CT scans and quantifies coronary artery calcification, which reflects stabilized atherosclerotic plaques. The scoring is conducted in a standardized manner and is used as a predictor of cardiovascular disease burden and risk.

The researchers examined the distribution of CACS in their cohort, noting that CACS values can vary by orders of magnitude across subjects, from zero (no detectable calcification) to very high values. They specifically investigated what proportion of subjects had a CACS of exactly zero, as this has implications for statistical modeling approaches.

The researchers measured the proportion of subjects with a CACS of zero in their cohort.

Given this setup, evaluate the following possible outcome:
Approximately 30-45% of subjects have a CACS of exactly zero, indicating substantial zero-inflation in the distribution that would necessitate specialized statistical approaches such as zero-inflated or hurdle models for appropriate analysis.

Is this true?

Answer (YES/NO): YES